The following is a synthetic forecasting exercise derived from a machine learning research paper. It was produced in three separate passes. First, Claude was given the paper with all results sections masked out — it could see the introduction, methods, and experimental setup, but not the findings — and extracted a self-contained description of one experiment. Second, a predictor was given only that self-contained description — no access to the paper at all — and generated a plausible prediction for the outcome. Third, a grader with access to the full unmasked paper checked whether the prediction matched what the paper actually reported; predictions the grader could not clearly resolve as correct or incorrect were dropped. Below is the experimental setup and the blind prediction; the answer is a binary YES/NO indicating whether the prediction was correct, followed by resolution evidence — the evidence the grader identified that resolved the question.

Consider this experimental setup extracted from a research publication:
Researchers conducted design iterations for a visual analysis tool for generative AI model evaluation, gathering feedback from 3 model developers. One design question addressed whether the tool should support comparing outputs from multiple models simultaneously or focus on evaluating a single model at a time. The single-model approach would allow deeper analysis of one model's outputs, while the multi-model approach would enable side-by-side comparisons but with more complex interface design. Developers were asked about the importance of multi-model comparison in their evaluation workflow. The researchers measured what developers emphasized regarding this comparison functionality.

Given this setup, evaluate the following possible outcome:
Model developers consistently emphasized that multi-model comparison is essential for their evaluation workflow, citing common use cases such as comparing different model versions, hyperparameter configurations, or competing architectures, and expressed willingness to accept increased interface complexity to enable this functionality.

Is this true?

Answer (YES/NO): NO